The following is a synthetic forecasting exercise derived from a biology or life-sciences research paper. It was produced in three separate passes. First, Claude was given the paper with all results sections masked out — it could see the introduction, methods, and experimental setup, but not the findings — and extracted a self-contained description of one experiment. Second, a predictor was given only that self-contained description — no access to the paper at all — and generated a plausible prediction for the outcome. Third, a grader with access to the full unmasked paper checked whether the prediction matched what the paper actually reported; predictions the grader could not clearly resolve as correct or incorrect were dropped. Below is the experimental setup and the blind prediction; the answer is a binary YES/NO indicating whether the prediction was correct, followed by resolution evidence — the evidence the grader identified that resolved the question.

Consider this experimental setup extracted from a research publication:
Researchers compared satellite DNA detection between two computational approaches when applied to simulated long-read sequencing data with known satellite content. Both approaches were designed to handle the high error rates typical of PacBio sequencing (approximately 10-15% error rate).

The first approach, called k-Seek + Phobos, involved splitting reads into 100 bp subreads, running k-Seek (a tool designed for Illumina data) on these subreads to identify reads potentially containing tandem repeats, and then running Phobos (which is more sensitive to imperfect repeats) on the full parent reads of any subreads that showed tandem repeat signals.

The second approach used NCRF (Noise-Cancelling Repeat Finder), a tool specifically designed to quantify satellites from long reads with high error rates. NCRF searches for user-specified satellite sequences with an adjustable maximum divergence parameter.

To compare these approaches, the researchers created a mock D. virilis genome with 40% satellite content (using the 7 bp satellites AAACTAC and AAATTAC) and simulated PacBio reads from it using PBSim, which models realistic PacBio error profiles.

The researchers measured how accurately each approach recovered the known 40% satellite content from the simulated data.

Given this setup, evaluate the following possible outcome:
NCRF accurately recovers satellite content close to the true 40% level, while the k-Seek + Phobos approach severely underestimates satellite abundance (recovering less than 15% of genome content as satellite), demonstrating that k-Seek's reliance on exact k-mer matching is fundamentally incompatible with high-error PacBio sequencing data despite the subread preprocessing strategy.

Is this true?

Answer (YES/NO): YES